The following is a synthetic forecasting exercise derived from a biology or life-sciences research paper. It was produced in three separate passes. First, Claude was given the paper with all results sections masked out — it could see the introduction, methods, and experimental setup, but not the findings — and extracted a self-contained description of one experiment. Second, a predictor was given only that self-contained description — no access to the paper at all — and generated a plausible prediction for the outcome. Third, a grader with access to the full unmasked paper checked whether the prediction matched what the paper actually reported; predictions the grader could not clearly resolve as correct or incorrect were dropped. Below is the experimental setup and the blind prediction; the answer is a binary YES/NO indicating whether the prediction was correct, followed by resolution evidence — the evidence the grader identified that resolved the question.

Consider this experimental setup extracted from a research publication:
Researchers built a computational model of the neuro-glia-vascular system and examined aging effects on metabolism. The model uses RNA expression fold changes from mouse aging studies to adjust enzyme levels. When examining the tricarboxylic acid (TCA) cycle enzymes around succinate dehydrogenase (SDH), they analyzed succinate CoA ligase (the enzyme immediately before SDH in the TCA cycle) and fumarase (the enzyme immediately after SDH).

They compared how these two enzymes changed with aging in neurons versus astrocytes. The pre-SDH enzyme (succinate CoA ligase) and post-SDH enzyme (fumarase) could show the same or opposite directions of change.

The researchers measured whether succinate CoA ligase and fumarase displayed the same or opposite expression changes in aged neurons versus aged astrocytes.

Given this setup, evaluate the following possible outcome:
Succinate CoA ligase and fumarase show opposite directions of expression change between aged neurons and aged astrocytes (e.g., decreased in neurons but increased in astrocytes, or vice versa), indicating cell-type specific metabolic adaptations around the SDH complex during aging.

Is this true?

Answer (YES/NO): YES